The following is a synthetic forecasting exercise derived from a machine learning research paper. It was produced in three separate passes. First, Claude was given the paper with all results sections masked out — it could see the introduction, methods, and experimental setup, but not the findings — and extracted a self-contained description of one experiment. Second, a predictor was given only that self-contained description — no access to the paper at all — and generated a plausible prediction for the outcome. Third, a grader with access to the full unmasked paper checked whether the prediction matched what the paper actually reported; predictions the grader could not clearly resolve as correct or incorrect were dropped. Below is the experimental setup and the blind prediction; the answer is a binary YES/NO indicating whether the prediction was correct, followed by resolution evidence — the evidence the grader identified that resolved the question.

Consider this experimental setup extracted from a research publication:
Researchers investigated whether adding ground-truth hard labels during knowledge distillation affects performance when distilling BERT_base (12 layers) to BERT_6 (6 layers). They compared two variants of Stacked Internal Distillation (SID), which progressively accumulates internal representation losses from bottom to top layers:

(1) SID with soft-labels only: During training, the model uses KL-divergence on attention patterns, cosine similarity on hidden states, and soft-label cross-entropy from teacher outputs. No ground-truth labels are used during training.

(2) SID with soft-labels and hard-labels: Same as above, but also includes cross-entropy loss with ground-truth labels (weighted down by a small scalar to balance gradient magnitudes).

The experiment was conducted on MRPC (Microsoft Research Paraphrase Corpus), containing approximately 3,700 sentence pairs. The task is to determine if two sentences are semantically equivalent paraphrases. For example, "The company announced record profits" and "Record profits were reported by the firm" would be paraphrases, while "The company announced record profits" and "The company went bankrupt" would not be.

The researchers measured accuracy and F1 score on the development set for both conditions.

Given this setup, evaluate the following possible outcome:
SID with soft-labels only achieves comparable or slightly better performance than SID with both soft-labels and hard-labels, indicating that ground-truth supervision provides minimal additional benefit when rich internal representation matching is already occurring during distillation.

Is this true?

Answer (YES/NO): NO